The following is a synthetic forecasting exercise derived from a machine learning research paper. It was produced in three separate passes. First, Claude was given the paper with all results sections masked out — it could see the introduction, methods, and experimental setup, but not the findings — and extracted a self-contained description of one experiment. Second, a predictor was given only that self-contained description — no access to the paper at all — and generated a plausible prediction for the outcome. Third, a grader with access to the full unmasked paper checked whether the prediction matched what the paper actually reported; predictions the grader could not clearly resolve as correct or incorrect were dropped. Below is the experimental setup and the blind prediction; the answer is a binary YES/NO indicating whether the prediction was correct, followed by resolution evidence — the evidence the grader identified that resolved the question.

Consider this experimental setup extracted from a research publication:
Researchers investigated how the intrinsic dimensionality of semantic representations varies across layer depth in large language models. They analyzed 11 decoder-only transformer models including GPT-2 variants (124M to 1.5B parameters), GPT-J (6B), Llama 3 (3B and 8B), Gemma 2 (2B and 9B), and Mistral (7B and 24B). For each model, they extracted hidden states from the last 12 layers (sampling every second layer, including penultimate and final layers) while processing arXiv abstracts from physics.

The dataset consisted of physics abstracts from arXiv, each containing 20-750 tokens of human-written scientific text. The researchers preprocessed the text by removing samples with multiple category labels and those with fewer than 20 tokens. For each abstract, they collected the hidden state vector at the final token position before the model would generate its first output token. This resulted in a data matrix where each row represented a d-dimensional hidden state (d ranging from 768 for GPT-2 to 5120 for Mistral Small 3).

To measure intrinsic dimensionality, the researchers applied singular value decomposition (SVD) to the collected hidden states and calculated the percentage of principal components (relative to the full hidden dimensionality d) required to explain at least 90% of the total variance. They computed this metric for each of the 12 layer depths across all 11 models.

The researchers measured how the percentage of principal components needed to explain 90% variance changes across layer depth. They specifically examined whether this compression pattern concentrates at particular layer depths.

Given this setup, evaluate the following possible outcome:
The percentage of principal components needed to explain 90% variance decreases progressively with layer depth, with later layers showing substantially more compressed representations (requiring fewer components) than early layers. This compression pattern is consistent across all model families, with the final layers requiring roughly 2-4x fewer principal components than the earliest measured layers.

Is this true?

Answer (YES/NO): NO